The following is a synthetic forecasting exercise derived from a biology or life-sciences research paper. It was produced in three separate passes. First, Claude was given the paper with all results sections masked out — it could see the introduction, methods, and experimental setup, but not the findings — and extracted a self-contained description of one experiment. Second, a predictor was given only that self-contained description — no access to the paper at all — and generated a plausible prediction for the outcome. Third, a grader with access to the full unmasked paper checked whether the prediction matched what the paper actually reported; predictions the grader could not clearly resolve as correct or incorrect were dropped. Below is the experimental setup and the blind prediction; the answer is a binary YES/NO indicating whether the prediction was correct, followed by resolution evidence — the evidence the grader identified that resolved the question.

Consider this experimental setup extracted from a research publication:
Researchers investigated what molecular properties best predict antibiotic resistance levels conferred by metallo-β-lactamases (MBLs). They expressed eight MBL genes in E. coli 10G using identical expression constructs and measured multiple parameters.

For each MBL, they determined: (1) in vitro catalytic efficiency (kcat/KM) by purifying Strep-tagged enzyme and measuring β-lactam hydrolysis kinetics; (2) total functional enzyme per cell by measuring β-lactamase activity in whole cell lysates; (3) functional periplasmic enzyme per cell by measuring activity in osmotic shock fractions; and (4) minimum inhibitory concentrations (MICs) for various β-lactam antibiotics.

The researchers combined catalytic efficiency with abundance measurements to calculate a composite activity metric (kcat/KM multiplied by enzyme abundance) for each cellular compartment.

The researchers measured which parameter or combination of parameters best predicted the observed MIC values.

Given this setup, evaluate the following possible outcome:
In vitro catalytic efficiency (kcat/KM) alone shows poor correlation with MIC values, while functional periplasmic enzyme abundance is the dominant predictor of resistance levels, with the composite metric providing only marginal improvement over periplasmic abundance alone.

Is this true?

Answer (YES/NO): YES